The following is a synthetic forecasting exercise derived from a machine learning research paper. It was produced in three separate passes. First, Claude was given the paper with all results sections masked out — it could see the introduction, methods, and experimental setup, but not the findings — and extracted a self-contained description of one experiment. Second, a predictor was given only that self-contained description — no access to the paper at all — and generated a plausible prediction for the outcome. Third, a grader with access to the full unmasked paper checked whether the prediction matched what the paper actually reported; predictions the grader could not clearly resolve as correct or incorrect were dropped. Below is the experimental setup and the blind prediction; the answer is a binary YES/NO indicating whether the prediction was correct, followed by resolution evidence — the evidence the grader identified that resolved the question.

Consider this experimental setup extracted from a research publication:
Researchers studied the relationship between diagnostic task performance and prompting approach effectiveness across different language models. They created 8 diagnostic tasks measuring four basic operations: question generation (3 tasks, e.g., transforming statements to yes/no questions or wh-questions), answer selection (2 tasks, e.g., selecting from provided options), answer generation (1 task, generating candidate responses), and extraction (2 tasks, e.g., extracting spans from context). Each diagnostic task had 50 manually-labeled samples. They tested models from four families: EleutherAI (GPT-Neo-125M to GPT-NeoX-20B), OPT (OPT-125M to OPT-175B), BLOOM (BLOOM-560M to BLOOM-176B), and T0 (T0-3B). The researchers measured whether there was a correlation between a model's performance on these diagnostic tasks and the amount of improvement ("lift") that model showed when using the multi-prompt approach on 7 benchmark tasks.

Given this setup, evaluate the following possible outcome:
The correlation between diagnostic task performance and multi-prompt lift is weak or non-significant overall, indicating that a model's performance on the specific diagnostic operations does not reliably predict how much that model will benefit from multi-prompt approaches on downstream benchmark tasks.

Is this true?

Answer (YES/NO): NO